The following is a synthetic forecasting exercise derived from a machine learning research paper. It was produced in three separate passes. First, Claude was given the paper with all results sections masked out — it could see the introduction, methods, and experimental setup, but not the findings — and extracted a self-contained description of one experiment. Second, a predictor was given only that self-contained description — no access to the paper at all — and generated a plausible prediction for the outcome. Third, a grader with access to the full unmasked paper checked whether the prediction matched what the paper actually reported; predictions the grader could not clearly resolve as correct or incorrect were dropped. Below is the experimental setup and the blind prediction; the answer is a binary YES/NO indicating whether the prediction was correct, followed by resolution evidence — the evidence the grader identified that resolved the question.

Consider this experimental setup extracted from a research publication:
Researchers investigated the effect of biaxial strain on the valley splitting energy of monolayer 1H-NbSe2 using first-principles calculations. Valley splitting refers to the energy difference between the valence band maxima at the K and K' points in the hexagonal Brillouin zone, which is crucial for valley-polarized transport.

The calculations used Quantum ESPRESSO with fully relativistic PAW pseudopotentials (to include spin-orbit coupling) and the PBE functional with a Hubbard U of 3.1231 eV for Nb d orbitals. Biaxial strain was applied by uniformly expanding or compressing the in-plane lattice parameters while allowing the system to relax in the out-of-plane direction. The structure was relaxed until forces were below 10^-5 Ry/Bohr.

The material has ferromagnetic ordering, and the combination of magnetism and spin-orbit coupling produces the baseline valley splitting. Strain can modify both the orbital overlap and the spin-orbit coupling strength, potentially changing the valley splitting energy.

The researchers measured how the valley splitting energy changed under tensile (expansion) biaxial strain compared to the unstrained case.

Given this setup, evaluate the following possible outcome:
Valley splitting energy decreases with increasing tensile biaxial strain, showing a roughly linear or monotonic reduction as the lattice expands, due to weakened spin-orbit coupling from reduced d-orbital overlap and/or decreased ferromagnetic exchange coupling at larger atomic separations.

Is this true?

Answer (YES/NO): NO